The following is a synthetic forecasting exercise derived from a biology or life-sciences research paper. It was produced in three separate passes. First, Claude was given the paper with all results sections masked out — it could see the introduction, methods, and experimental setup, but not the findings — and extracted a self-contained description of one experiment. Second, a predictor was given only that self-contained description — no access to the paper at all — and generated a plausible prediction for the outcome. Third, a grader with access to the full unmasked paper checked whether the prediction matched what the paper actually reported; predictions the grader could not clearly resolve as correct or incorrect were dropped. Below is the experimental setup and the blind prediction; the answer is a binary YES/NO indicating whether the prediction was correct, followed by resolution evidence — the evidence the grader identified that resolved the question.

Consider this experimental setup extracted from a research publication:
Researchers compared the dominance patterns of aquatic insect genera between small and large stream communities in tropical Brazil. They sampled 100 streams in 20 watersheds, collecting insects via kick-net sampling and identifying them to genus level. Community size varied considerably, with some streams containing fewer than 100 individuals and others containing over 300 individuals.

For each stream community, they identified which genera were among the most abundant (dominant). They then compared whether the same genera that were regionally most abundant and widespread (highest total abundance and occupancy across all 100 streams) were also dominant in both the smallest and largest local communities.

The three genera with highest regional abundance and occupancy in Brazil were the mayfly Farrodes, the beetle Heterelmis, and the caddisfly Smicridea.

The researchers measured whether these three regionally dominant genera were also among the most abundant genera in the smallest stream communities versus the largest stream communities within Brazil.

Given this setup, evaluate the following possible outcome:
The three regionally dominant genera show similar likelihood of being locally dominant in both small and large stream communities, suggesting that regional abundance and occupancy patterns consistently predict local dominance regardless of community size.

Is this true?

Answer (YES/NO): NO